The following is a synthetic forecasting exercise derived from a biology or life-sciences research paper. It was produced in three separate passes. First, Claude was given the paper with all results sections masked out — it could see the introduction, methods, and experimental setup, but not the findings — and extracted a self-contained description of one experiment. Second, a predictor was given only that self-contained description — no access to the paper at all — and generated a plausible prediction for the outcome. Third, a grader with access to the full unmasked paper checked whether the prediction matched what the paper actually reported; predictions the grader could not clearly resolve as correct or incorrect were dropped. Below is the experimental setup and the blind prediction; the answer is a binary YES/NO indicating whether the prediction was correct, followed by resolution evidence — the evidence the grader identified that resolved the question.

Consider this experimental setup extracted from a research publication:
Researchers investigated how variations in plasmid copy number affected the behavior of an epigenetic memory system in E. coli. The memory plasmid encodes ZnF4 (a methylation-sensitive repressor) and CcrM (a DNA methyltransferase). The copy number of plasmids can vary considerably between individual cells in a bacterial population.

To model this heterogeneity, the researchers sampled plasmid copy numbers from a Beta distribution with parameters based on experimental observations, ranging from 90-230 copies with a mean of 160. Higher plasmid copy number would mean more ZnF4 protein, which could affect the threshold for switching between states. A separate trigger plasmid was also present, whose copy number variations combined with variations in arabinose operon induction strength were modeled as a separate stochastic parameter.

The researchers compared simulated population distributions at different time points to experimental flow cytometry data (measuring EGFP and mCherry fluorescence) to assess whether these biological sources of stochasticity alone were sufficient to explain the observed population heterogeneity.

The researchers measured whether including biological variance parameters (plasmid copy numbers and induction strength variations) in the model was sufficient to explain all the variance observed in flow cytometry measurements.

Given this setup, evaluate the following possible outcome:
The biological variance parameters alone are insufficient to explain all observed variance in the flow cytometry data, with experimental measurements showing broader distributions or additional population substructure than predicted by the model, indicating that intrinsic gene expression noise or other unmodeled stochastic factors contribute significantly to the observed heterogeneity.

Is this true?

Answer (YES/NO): YES